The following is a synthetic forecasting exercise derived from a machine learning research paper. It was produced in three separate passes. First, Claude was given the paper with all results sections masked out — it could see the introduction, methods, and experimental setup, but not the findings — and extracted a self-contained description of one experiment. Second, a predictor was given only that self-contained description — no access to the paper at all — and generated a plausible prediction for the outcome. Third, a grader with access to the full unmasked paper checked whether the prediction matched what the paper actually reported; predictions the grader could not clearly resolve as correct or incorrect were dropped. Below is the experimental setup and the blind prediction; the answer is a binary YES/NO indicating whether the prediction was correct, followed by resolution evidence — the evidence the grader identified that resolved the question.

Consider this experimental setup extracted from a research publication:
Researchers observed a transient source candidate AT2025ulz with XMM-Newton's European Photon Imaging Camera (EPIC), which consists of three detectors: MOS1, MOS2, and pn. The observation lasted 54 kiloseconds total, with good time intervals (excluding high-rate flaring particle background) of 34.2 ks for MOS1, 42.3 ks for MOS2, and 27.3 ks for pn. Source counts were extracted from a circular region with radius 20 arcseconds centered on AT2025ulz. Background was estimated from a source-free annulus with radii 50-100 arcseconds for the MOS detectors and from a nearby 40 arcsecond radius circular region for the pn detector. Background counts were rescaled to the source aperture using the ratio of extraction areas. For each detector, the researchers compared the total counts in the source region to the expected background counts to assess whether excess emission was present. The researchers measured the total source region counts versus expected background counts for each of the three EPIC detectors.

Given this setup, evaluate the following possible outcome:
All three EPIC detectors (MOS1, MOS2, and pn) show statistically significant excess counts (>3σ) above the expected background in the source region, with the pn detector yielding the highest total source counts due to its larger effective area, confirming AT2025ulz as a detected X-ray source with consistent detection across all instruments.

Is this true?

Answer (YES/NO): NO